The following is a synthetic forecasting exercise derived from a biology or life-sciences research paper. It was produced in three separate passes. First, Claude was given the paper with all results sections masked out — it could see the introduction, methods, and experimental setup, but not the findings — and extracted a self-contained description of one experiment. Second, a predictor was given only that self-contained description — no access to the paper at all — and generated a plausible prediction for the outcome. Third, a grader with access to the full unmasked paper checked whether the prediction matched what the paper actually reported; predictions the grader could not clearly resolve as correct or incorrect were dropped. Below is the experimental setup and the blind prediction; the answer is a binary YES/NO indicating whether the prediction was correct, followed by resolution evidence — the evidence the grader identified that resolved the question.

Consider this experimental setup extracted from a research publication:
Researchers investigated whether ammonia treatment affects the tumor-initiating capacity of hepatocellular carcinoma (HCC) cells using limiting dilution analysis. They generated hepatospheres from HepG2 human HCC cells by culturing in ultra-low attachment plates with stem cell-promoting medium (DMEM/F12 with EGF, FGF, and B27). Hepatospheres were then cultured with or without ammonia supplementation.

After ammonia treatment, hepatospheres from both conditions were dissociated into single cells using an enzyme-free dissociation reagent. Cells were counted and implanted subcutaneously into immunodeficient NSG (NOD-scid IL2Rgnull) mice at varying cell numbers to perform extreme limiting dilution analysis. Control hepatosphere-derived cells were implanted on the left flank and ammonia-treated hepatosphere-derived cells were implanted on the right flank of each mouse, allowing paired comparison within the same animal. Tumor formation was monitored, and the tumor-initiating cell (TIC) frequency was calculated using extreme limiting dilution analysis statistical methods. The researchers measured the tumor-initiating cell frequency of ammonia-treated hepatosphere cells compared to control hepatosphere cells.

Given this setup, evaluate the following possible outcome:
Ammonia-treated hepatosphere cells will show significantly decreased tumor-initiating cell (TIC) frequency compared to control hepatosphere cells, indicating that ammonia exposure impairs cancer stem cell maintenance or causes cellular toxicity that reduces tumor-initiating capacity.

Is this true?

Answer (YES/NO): NO